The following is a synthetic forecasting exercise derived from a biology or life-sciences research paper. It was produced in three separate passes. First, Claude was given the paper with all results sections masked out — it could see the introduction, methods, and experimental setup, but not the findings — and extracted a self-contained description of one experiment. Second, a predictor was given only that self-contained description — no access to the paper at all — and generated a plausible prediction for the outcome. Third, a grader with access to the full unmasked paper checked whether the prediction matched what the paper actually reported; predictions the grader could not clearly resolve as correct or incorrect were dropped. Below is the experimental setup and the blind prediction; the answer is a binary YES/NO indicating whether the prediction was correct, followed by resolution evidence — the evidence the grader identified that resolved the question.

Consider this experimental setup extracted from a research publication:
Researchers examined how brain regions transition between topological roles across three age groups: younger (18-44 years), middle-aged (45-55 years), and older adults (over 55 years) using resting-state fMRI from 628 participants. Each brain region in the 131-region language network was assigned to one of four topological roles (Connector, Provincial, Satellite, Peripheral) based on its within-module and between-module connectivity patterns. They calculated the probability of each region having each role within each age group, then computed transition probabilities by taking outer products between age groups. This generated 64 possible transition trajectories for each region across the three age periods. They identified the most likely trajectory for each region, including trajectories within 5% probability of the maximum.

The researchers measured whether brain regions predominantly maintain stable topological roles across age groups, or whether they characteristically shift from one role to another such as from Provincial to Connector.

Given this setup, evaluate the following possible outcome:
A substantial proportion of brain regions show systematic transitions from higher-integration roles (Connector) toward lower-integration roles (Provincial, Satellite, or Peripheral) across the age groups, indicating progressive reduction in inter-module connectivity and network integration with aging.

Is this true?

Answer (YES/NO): NO